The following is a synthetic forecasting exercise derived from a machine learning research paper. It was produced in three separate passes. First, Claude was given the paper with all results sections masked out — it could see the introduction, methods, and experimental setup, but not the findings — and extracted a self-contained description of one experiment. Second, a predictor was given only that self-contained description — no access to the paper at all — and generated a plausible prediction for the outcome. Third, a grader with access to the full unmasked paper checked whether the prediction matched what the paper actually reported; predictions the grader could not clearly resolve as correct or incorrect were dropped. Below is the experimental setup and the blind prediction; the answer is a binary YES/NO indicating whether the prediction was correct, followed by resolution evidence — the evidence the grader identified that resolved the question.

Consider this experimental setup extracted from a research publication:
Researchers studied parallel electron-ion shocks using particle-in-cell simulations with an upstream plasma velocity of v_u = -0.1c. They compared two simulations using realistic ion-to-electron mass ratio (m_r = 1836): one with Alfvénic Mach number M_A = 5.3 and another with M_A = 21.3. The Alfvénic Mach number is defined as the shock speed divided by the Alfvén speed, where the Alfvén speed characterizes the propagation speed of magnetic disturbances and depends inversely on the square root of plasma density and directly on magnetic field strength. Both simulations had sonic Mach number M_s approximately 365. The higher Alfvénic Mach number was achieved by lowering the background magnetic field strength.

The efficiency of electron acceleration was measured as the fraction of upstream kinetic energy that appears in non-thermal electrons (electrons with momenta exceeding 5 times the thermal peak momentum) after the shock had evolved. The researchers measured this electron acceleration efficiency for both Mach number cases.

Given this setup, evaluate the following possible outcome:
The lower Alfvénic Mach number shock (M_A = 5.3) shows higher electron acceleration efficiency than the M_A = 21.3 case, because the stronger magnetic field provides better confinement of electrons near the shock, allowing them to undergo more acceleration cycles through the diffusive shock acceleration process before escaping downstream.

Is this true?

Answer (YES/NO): NO